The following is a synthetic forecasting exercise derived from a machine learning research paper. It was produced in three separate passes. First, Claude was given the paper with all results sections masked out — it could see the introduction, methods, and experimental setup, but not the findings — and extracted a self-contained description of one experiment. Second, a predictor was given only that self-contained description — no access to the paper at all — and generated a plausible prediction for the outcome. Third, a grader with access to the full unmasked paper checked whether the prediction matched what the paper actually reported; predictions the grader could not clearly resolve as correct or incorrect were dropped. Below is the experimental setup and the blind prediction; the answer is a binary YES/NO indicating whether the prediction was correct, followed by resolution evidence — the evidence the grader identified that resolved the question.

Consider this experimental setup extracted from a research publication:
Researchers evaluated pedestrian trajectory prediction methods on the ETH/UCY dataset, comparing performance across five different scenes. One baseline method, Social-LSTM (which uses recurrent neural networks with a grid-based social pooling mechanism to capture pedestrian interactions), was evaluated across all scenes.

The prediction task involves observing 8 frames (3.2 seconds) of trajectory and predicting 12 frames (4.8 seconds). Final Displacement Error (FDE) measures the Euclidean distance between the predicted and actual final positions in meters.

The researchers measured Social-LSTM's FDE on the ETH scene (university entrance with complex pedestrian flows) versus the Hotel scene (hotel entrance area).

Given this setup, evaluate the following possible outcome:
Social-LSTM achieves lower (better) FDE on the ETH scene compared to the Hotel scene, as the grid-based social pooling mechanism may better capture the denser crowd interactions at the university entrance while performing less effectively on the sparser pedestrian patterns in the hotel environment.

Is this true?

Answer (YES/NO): NO